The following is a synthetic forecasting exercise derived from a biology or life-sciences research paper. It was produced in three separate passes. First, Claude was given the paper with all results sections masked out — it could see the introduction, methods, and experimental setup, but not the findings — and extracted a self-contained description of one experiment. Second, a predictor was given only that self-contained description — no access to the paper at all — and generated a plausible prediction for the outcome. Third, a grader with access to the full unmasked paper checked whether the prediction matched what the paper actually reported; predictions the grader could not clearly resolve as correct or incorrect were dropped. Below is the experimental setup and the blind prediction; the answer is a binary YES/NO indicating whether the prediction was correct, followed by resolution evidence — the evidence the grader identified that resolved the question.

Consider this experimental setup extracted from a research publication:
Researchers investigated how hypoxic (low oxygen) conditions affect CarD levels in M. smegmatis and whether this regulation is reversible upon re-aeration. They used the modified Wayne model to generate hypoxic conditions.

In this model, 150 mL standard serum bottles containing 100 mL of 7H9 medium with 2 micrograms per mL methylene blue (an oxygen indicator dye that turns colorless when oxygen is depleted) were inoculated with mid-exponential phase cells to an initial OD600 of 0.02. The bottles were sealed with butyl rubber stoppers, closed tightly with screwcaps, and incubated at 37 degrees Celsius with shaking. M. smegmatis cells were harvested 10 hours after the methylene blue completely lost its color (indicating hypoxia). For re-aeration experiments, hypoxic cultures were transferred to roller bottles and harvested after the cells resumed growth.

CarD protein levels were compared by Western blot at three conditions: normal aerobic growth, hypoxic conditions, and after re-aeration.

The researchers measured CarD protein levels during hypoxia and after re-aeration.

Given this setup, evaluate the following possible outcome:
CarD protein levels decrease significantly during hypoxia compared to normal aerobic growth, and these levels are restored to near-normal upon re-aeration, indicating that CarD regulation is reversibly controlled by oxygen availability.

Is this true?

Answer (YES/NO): YES